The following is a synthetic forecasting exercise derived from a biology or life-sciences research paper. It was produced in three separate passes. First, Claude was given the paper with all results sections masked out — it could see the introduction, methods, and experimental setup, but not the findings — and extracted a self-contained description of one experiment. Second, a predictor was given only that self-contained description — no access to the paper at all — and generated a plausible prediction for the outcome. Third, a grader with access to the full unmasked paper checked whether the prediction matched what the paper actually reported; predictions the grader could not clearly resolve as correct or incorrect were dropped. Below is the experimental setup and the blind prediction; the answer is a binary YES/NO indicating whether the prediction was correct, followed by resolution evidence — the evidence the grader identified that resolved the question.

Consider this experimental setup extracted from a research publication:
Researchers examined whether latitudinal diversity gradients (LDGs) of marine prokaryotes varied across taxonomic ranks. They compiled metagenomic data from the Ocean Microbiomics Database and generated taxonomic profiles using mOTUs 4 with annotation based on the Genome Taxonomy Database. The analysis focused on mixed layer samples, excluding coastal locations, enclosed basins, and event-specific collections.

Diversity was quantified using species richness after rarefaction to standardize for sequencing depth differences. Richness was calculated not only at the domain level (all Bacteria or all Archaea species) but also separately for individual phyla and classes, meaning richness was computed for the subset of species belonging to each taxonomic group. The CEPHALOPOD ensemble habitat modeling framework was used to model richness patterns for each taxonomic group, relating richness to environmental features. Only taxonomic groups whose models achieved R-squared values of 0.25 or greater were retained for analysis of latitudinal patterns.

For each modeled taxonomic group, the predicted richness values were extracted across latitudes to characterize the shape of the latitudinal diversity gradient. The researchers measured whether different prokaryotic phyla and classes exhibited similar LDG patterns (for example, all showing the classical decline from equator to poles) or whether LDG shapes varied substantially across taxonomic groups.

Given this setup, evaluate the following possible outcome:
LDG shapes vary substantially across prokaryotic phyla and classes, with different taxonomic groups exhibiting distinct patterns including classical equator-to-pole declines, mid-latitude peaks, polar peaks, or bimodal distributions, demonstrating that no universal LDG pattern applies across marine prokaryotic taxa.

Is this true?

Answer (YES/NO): YES